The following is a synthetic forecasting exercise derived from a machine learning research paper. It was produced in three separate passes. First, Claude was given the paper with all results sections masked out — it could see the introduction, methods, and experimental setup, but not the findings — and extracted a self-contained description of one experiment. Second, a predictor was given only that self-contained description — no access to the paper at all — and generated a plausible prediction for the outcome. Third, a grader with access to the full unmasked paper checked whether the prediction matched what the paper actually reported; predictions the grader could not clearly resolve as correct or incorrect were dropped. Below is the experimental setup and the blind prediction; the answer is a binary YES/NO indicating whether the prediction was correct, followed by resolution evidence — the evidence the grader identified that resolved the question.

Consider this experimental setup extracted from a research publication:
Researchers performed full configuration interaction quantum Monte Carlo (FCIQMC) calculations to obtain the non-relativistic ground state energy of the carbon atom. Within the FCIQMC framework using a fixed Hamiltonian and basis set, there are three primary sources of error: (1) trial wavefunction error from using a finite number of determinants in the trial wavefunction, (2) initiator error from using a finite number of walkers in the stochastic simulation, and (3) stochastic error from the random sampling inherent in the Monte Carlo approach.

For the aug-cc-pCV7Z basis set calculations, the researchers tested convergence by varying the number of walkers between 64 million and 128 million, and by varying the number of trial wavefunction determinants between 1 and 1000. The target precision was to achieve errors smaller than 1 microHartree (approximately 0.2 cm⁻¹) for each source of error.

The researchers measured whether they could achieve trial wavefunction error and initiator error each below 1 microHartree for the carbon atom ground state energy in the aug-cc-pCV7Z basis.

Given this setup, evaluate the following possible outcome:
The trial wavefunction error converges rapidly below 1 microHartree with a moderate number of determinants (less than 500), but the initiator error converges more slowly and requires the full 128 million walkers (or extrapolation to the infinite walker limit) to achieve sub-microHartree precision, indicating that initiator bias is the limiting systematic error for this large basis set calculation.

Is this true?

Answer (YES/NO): NO